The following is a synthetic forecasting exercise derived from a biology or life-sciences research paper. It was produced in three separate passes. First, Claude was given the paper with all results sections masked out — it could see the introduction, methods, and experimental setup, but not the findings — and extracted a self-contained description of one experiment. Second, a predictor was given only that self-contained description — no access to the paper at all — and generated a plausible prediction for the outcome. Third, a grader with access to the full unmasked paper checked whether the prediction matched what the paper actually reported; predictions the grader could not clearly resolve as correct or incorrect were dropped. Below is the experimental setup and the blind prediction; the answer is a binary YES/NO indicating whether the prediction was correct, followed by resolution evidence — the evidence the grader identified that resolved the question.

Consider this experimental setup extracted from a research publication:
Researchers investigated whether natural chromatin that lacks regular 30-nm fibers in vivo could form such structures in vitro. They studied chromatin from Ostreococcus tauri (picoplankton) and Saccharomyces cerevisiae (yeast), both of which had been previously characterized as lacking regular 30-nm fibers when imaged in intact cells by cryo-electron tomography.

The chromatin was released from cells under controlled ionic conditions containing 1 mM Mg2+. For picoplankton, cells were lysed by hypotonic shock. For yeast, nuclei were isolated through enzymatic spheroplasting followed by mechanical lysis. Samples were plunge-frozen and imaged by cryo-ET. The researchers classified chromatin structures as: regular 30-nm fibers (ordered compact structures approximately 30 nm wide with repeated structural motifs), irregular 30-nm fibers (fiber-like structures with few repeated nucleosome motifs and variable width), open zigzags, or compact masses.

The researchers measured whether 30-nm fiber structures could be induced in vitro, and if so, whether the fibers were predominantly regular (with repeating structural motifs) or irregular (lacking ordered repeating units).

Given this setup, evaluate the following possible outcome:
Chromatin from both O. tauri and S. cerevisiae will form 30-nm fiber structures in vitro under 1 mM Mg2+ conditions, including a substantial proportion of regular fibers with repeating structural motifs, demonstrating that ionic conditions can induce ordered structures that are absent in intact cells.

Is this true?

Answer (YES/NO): NO